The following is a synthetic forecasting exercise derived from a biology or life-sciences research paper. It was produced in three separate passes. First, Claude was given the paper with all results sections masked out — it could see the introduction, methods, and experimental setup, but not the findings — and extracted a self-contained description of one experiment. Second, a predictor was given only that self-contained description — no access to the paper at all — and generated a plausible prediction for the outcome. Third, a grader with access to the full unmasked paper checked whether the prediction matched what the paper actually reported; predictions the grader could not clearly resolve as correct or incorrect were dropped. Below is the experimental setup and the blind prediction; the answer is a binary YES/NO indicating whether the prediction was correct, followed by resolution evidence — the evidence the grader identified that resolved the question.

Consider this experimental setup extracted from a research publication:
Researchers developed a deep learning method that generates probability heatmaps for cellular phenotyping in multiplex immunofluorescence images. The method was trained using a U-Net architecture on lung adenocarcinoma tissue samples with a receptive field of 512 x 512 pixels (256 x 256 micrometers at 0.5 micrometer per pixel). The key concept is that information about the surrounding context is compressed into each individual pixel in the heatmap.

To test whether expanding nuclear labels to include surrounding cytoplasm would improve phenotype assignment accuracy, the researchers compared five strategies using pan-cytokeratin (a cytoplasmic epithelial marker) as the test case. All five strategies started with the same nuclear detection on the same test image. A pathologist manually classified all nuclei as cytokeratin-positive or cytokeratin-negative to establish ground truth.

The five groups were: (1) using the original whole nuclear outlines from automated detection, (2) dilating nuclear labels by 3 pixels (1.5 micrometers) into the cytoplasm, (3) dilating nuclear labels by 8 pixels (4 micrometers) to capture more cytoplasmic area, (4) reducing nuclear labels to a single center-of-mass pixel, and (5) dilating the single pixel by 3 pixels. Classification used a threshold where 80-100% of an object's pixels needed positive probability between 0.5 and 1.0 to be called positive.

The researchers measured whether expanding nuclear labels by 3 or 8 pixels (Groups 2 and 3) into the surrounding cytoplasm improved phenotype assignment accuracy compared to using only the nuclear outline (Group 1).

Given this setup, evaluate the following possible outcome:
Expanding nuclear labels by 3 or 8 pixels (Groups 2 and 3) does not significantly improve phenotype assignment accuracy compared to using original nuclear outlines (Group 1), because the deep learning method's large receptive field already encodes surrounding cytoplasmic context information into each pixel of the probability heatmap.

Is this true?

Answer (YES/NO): YES